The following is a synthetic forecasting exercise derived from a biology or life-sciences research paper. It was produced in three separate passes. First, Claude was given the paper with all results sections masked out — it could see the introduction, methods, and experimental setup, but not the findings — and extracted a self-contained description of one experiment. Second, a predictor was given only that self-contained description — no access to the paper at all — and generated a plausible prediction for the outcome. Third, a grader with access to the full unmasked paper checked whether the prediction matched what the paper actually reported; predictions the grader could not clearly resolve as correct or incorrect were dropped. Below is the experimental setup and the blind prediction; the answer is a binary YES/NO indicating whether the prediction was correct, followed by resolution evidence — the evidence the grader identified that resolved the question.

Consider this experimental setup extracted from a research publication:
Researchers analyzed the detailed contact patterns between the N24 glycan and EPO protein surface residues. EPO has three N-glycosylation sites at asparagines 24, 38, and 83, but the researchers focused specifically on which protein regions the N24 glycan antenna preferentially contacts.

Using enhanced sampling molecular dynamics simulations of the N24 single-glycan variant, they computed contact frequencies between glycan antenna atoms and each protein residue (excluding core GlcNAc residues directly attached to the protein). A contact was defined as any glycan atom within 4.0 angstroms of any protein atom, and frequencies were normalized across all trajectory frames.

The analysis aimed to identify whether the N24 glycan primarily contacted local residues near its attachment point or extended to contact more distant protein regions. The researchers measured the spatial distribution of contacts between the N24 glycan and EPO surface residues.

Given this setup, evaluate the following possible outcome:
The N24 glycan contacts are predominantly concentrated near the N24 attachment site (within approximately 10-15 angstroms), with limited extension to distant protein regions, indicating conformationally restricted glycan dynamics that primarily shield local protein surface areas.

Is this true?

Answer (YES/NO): NO